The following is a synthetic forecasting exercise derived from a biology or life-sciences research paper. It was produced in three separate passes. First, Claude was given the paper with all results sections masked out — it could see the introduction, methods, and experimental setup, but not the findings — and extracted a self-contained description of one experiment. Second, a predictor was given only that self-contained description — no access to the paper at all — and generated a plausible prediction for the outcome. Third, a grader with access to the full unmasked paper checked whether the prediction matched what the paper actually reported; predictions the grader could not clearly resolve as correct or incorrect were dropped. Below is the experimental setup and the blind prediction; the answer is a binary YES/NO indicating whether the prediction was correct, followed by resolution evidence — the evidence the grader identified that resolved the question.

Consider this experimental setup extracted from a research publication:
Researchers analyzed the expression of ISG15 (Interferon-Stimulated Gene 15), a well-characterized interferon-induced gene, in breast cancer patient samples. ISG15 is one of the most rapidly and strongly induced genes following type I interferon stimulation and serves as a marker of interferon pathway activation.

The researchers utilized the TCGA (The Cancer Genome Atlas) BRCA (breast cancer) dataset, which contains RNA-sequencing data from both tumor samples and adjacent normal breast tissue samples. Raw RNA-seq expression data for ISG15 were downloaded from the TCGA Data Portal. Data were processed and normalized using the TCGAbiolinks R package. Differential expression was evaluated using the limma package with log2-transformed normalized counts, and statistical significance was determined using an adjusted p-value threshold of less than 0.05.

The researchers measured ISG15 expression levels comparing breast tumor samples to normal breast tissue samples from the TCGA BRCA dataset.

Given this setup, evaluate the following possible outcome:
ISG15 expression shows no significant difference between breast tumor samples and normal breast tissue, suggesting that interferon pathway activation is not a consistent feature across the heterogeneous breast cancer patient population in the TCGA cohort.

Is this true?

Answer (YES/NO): NO